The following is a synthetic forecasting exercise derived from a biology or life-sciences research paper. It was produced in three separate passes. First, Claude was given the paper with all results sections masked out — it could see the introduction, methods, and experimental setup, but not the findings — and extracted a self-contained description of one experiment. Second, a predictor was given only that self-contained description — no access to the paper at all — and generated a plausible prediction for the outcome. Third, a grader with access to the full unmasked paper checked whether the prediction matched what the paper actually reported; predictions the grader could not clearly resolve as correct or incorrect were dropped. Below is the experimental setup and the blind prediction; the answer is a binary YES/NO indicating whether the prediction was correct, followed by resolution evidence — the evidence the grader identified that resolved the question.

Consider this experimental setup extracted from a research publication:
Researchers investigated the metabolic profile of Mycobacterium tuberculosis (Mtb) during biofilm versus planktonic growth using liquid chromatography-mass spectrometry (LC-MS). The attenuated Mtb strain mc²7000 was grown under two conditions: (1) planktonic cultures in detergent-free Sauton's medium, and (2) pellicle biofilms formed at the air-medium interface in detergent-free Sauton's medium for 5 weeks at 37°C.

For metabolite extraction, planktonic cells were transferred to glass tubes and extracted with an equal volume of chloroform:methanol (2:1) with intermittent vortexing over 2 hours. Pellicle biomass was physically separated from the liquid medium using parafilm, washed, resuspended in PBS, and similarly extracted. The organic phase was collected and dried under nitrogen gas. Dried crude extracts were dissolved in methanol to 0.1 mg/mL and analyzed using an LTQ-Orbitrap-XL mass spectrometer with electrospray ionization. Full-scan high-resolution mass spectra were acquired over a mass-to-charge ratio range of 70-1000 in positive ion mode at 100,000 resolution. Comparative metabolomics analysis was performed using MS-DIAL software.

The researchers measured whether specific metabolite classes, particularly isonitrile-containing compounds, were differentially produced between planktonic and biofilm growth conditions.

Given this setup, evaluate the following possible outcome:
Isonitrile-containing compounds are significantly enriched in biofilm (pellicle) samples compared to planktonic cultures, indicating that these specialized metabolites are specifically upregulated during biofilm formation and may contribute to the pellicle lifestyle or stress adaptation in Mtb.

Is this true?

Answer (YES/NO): YES